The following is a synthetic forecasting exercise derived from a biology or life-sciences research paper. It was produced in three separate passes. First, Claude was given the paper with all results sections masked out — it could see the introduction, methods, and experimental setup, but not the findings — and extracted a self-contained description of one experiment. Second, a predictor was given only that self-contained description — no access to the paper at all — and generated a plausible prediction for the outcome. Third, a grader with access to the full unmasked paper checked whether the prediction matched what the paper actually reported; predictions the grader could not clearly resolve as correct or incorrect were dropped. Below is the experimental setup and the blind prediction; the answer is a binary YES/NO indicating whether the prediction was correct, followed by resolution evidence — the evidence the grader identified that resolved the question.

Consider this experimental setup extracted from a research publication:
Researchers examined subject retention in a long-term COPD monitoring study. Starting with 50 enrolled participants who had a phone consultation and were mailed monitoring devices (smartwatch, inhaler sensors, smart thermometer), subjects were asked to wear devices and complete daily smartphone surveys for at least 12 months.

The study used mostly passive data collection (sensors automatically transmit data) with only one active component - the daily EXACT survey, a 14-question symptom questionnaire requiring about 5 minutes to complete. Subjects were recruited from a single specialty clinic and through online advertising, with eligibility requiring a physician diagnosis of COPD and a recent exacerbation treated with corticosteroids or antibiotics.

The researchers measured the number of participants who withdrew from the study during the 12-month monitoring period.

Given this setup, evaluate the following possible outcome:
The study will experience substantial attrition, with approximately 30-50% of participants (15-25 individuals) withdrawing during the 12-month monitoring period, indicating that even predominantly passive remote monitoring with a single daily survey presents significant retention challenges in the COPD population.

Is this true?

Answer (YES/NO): NO